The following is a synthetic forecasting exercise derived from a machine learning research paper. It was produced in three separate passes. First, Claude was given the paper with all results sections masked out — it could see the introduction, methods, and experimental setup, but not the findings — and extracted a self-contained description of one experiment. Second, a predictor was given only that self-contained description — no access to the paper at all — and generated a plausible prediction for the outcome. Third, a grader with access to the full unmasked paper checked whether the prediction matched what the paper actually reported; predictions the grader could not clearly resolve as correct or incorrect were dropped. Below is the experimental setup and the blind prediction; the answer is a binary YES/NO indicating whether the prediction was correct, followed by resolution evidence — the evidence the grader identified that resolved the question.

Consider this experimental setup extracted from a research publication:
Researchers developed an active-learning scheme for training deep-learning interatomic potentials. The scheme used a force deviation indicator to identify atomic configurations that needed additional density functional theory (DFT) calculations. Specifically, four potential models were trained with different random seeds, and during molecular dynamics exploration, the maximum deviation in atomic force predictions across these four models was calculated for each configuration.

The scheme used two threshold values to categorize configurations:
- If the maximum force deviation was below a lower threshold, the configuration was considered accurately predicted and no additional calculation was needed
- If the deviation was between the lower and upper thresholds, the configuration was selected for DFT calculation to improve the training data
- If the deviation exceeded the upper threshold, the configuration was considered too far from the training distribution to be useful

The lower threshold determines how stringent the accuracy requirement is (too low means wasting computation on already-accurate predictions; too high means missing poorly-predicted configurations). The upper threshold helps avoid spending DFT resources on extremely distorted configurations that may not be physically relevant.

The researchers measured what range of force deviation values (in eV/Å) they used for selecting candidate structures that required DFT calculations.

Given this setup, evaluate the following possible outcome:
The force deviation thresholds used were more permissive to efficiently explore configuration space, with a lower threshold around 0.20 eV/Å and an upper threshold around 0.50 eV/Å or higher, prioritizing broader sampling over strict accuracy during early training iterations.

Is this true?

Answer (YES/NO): NO